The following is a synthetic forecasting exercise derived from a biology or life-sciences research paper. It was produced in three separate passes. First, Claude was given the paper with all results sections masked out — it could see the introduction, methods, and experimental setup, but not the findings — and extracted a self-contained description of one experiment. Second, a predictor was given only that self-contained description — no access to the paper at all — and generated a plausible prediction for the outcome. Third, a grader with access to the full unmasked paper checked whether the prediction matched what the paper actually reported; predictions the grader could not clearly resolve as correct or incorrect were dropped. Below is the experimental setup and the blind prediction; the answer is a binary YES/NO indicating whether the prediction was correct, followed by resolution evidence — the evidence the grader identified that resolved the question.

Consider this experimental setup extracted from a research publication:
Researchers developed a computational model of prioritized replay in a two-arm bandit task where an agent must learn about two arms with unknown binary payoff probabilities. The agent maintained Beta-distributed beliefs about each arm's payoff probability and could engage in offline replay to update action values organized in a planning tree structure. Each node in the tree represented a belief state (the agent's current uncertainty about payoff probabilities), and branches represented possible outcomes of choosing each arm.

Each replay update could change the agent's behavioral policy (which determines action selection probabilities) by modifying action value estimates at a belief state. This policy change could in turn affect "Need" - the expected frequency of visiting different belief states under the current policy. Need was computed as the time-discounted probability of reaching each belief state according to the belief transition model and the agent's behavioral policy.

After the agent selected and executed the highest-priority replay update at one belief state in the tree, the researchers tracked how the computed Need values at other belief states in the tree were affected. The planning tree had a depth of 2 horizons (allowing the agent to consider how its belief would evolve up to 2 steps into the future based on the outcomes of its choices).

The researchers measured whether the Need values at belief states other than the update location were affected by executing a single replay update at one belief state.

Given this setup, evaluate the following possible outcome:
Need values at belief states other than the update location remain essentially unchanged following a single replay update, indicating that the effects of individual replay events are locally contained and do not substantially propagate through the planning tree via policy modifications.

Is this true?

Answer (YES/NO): NO